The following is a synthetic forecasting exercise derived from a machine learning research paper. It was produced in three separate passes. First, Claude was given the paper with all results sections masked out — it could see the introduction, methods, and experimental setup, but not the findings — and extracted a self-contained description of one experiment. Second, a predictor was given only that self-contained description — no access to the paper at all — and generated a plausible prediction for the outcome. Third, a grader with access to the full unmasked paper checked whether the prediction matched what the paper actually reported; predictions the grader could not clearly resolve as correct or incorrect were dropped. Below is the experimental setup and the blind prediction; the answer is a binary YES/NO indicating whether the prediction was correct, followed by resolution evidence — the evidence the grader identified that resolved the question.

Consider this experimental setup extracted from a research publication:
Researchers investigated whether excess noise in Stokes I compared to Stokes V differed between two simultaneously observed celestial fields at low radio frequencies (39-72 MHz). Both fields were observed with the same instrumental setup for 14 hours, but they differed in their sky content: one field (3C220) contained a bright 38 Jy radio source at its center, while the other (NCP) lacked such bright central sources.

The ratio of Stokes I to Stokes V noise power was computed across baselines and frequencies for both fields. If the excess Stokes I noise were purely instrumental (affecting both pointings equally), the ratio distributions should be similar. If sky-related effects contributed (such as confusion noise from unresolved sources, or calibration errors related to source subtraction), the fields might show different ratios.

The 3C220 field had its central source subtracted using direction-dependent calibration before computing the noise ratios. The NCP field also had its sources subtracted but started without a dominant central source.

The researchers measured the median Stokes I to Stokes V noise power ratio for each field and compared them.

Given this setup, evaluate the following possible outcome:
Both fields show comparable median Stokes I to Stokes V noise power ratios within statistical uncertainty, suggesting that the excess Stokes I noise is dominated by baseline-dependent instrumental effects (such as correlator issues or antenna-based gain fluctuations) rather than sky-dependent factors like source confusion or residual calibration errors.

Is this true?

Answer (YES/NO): NO